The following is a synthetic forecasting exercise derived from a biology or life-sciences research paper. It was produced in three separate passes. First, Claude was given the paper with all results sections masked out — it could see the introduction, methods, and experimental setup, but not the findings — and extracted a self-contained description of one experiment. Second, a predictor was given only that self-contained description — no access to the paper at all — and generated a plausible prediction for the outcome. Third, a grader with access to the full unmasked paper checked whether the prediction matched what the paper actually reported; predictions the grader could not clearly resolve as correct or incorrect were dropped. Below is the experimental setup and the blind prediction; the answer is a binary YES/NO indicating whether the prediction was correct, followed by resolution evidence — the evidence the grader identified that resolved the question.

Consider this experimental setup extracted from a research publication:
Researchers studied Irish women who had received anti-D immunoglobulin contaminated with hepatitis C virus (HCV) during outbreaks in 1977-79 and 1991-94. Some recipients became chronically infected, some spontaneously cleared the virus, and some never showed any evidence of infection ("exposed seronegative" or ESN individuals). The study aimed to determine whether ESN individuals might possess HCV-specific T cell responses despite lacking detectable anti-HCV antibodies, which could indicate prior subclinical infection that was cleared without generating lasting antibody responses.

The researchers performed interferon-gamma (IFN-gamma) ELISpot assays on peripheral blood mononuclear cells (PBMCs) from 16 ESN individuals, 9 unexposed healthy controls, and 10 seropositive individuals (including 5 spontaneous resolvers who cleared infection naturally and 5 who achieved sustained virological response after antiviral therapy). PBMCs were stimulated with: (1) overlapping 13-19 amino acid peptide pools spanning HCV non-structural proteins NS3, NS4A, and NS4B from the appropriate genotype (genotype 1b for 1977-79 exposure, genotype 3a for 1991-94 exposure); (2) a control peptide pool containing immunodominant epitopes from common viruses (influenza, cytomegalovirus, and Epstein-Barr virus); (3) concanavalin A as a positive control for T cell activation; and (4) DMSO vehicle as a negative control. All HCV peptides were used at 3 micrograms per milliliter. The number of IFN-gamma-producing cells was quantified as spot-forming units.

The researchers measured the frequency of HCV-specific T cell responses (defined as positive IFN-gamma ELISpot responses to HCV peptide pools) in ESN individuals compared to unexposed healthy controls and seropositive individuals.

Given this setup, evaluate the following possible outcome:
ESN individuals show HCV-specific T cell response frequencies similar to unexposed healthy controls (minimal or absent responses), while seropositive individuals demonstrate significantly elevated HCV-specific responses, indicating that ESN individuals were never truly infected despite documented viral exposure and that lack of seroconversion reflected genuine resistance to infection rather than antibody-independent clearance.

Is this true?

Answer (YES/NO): NO